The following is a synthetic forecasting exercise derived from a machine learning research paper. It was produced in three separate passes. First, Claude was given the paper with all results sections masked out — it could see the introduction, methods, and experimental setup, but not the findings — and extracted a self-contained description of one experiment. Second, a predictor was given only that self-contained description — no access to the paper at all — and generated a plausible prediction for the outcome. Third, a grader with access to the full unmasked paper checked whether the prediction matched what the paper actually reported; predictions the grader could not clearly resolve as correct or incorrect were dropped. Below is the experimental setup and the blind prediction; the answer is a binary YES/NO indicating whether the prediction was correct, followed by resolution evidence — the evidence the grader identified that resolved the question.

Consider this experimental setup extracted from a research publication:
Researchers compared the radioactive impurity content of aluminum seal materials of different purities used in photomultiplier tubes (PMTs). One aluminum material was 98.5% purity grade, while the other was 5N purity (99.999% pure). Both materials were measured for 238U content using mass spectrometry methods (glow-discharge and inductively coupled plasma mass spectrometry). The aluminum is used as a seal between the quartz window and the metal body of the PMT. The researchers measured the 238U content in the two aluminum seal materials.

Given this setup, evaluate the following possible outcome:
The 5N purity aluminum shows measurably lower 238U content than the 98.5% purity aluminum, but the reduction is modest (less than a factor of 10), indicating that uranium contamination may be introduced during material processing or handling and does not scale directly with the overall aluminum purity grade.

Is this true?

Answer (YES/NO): NO